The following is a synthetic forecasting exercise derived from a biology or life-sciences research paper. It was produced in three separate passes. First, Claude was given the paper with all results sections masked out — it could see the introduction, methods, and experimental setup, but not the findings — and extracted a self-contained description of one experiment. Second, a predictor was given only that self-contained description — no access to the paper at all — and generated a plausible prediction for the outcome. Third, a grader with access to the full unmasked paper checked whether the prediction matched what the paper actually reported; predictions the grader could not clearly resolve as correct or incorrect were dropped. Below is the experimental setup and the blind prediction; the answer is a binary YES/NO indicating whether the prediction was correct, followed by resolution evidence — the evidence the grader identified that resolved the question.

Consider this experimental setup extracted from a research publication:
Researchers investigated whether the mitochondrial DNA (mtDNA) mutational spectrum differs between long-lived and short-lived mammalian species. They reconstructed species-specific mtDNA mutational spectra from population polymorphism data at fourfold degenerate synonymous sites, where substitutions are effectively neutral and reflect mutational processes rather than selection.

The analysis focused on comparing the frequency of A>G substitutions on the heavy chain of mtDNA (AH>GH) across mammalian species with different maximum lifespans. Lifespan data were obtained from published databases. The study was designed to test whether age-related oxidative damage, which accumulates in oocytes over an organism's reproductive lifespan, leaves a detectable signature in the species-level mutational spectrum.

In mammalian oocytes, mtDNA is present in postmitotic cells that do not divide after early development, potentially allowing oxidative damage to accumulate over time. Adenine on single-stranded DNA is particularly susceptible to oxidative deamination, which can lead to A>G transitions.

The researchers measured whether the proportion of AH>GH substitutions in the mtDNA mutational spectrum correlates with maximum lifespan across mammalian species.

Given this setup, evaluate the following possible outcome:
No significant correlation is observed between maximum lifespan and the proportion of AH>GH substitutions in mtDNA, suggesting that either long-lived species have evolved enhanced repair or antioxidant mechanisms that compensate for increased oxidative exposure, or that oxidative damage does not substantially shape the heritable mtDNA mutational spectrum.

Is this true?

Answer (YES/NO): NO